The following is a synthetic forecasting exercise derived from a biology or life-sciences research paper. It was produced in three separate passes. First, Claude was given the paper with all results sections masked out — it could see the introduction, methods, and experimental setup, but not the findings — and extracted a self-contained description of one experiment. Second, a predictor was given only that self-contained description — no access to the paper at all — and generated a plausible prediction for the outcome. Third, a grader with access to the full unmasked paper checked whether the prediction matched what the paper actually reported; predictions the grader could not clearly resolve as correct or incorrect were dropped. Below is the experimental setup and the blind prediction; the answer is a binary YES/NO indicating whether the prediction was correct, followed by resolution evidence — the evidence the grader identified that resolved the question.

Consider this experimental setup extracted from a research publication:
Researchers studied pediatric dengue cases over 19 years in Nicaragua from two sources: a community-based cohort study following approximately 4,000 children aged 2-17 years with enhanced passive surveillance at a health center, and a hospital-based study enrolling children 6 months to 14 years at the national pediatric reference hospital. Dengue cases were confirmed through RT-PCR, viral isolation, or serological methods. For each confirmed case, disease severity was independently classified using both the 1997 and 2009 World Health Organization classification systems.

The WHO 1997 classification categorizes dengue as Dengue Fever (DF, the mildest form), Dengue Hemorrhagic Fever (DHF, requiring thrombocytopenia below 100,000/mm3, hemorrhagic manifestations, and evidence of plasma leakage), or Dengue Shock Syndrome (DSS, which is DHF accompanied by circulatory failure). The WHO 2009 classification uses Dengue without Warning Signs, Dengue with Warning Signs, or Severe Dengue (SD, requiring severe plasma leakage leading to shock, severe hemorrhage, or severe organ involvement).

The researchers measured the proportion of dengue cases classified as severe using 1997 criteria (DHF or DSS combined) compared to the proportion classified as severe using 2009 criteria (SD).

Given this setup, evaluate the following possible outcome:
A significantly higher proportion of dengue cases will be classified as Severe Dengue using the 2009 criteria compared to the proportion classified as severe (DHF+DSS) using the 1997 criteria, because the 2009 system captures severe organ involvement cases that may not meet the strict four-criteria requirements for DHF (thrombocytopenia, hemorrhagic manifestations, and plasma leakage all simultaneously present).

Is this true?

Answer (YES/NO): NO